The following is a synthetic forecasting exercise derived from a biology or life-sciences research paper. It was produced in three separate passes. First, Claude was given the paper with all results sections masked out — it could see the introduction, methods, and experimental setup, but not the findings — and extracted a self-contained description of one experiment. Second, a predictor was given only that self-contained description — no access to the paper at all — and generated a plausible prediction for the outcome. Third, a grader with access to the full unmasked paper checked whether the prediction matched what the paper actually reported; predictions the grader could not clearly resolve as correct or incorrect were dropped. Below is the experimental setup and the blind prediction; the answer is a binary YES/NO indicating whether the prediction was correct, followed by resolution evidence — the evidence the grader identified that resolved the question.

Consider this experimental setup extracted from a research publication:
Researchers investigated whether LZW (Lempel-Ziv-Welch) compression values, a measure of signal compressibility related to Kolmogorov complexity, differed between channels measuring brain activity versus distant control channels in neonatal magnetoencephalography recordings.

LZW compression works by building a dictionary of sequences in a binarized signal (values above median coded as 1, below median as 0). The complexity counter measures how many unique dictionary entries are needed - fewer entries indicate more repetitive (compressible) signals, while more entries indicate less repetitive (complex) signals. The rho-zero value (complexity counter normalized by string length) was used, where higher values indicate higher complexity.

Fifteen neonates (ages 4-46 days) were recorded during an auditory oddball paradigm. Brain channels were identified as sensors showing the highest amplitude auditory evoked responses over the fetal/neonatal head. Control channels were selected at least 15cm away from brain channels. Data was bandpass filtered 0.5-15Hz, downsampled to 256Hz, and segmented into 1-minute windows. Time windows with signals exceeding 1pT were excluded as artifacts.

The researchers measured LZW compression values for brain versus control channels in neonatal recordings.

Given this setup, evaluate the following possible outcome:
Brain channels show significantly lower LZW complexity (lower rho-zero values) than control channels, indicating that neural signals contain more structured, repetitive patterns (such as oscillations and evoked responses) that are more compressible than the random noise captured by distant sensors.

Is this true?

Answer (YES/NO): YES